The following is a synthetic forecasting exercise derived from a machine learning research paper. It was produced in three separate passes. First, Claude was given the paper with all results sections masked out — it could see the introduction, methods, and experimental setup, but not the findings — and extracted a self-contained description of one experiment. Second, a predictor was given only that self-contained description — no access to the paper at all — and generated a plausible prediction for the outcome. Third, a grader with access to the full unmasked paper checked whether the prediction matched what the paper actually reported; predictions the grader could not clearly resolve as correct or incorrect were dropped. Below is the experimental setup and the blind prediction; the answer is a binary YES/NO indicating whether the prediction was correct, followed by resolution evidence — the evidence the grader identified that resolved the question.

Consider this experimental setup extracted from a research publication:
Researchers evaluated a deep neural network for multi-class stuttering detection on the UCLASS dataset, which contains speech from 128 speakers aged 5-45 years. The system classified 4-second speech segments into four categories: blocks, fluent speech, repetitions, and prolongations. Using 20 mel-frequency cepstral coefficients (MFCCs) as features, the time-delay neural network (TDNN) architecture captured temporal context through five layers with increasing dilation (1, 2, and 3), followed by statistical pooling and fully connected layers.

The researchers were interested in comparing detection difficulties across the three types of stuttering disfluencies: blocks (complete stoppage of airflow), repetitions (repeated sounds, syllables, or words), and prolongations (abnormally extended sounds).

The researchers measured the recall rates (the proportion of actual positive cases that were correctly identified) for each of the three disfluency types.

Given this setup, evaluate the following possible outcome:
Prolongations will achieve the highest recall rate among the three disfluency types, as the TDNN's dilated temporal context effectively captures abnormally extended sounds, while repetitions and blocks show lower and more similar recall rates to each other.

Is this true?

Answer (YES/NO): NO